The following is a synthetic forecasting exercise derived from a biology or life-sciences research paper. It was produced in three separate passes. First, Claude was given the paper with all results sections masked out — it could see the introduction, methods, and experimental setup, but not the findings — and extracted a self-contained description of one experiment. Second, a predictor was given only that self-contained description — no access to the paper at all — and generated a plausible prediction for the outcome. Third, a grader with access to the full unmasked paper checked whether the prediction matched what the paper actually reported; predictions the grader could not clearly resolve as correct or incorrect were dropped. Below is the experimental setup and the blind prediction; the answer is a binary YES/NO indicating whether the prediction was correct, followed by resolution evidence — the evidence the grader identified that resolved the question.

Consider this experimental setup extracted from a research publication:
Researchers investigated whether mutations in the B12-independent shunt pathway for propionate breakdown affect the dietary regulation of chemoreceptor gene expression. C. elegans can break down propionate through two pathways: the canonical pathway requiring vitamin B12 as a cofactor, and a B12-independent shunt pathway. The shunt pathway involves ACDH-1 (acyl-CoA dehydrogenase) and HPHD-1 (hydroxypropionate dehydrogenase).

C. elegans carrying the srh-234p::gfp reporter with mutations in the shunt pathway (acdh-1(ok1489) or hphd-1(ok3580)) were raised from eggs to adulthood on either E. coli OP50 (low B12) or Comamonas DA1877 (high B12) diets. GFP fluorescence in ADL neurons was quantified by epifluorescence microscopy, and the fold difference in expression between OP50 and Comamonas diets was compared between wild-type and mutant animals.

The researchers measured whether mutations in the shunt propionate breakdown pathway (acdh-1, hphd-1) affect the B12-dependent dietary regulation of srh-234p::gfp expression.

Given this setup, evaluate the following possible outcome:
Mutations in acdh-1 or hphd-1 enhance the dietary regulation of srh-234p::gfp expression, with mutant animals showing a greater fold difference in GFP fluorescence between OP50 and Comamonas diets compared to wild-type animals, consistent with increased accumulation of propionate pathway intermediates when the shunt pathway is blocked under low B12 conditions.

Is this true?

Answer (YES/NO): NO